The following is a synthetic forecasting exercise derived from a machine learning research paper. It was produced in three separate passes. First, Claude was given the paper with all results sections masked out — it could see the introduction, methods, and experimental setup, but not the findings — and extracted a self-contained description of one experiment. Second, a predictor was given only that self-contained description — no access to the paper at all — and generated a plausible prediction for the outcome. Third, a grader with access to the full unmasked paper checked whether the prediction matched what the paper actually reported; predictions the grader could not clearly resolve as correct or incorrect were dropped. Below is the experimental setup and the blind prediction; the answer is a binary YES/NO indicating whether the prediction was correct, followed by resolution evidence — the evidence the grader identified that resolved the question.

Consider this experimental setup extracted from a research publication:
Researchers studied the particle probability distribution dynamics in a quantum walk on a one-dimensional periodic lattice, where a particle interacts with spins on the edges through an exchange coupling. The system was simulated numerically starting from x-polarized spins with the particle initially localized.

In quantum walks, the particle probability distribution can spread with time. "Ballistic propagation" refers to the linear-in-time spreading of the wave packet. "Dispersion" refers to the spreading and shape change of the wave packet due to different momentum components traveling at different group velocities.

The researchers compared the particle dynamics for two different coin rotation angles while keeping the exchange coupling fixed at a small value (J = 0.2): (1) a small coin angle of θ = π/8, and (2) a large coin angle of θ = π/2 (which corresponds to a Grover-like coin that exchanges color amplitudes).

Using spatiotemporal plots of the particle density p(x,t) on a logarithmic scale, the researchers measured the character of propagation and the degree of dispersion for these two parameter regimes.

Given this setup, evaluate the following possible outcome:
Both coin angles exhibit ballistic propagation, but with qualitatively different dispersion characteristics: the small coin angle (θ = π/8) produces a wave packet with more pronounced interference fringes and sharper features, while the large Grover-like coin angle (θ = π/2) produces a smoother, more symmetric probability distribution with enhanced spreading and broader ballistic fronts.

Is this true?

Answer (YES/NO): NO